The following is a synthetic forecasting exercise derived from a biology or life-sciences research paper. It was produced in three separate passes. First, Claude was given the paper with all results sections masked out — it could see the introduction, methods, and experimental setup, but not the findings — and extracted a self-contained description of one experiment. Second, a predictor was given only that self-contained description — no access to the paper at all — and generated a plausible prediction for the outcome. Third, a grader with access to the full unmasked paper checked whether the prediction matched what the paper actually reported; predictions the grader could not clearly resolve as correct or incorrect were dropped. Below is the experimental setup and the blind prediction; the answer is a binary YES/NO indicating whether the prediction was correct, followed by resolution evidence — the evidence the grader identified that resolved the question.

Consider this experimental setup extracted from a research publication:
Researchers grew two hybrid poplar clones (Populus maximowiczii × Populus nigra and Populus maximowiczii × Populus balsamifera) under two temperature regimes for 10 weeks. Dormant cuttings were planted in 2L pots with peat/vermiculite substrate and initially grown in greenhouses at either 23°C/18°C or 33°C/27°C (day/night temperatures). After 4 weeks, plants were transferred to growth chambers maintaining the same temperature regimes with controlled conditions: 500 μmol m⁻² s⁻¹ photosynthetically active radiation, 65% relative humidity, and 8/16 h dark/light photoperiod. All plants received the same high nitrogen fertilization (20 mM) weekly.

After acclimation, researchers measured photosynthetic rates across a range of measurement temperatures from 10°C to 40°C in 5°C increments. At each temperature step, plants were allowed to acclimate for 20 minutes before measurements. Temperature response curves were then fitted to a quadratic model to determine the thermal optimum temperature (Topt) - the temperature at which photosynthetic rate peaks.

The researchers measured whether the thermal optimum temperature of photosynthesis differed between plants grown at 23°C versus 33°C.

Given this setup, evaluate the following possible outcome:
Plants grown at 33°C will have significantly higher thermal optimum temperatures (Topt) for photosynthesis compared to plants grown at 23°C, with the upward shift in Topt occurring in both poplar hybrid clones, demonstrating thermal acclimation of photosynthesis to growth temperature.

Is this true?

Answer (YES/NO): YES